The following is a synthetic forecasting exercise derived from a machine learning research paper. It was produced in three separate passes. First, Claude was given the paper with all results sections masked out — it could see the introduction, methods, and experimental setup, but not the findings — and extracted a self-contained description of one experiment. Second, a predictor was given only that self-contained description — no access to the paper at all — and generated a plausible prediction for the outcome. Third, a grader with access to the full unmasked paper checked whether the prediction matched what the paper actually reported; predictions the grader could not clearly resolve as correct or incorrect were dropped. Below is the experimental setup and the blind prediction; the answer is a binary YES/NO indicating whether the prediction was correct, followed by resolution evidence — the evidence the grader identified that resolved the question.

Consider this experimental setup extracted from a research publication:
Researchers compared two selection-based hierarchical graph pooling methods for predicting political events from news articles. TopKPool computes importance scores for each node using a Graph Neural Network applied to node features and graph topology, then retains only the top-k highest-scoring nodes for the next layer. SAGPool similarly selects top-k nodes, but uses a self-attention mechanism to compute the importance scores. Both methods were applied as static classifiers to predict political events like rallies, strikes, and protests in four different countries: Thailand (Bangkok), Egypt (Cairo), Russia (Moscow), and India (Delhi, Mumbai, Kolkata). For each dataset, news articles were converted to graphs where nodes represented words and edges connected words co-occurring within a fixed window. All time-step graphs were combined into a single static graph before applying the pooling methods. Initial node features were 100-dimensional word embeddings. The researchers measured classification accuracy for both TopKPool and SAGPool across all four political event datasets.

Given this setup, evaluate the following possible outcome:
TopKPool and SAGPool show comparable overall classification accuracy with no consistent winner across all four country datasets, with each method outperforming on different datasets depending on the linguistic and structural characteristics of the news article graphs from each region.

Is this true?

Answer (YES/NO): NO